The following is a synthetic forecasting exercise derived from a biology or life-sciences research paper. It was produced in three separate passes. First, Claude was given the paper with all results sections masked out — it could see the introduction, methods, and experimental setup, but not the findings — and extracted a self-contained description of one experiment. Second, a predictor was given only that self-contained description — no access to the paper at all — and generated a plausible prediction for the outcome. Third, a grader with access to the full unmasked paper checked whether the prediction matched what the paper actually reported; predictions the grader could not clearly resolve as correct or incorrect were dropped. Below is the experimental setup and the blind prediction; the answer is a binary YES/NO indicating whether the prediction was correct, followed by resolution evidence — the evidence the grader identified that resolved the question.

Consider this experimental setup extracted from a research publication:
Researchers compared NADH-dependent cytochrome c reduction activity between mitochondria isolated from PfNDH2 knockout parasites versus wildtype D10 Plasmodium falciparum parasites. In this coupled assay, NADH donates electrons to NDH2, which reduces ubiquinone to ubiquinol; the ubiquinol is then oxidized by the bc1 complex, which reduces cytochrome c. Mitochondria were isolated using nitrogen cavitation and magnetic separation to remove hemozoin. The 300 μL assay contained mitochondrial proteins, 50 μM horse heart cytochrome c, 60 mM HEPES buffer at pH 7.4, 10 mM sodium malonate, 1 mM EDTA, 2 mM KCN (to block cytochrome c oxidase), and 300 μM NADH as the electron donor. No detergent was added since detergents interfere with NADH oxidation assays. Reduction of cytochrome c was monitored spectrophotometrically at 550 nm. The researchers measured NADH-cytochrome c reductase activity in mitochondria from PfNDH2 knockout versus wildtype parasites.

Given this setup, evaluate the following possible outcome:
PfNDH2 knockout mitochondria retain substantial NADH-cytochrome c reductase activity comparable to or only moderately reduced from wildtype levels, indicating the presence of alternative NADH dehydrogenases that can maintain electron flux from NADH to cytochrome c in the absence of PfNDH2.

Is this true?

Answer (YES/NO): NO